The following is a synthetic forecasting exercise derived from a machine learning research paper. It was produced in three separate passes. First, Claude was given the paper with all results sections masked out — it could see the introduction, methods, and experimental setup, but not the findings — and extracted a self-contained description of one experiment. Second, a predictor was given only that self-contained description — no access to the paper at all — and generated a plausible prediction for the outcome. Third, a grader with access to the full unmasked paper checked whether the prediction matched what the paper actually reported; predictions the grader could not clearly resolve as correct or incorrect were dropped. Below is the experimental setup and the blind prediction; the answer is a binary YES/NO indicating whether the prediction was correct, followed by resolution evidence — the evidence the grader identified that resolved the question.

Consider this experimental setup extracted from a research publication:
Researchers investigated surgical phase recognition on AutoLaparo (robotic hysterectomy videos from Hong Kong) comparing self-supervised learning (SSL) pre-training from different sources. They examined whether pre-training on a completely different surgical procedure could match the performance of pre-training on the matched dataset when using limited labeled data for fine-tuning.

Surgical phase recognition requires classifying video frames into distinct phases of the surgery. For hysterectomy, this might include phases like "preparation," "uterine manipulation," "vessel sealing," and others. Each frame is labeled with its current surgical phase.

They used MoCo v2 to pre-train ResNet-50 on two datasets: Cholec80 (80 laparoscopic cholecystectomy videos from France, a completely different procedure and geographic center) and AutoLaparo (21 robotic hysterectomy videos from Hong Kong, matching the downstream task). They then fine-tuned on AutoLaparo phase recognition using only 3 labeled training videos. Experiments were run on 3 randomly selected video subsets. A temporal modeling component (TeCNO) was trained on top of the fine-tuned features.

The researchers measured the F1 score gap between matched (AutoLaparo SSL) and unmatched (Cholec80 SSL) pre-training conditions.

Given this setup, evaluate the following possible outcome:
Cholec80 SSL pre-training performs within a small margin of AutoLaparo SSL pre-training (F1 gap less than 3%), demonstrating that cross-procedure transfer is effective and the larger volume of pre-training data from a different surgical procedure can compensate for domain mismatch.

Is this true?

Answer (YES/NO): NO